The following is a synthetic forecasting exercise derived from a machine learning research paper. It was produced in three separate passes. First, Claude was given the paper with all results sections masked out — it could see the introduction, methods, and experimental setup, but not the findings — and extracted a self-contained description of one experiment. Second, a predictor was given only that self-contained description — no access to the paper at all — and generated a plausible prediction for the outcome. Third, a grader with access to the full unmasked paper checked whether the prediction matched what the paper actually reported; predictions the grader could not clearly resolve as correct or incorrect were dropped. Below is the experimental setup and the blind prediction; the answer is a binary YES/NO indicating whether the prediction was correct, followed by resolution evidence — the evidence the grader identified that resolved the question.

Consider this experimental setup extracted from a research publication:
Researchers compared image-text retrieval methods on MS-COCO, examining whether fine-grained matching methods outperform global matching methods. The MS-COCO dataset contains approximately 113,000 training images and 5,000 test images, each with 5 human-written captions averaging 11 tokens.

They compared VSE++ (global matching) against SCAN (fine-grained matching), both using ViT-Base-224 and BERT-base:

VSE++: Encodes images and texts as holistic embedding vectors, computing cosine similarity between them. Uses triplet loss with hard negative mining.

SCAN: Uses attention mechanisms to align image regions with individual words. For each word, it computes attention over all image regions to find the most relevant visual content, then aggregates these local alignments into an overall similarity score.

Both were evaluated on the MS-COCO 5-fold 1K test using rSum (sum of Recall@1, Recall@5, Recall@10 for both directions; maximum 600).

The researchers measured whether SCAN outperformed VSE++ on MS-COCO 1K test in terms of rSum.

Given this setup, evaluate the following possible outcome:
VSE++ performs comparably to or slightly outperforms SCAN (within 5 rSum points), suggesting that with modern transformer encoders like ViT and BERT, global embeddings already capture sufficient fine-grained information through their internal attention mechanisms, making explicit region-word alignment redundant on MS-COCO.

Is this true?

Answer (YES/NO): NO